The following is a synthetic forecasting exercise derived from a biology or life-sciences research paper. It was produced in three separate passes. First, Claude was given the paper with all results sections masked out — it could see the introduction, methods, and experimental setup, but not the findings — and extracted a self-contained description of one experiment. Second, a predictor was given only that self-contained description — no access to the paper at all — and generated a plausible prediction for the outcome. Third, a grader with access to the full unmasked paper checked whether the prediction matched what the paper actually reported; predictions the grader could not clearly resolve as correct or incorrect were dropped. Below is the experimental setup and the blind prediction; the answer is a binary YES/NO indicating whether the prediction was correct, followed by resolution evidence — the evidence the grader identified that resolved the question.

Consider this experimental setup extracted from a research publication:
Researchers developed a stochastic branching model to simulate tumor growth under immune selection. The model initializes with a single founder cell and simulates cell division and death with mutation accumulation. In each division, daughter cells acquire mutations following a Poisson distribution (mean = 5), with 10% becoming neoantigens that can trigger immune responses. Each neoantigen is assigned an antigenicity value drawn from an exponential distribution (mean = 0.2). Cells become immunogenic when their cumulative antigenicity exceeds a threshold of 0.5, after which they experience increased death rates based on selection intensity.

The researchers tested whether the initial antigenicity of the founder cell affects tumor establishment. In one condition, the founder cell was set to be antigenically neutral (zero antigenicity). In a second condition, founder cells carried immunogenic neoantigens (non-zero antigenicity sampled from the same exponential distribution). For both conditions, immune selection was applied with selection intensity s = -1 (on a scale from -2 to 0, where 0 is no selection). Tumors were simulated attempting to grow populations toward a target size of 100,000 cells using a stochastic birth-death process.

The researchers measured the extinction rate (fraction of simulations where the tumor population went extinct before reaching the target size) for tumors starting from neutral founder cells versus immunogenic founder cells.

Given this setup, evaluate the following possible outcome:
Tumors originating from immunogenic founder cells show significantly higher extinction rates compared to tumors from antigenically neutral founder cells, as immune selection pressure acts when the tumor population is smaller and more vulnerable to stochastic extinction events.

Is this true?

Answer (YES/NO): YES